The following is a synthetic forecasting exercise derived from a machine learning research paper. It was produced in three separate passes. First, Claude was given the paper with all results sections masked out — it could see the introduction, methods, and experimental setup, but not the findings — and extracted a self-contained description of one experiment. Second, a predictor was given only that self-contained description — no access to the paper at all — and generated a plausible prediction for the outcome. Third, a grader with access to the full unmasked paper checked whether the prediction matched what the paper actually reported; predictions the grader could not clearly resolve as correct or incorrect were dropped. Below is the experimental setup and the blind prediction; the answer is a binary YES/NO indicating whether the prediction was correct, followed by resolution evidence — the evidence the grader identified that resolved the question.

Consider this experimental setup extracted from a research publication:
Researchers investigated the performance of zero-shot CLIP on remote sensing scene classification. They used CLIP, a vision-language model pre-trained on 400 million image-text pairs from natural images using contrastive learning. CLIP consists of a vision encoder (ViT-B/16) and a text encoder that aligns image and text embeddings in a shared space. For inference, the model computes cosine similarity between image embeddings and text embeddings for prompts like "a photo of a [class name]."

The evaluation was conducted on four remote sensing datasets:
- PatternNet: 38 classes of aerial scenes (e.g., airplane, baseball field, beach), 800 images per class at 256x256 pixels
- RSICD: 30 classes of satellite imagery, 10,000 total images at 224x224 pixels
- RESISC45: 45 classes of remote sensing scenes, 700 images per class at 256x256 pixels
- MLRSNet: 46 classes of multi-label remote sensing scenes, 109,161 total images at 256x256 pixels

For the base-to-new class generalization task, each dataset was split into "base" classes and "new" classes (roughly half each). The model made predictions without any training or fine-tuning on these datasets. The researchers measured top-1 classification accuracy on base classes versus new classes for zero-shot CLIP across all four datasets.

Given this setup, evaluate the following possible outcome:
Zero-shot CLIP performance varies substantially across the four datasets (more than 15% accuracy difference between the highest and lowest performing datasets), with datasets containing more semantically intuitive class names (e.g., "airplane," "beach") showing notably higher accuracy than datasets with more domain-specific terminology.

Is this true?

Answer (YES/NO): NO